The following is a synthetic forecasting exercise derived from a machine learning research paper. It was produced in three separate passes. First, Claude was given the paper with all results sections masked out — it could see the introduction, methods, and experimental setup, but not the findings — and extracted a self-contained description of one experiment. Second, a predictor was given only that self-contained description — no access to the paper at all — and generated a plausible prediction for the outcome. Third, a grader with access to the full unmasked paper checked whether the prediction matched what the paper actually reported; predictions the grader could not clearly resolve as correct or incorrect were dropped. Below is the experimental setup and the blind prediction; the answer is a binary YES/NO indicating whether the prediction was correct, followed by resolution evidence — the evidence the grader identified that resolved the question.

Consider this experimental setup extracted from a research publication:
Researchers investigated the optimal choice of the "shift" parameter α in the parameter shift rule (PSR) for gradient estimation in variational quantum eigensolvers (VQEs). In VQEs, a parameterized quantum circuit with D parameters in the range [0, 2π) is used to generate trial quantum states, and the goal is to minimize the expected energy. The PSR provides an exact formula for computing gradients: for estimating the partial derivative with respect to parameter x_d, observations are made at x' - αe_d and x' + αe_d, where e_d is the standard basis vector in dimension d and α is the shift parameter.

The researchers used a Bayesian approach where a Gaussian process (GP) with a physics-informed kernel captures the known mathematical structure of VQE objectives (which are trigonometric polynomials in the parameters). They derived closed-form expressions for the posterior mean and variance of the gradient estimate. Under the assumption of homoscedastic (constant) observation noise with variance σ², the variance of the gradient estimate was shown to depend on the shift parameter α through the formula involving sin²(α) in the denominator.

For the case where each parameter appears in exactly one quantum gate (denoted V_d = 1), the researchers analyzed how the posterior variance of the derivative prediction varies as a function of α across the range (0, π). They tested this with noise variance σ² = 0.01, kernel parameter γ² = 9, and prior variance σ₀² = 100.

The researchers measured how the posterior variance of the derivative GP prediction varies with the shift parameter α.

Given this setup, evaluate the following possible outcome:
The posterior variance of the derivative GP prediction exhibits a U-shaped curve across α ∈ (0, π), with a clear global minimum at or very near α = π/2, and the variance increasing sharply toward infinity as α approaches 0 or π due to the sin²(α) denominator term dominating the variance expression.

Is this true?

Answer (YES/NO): NO